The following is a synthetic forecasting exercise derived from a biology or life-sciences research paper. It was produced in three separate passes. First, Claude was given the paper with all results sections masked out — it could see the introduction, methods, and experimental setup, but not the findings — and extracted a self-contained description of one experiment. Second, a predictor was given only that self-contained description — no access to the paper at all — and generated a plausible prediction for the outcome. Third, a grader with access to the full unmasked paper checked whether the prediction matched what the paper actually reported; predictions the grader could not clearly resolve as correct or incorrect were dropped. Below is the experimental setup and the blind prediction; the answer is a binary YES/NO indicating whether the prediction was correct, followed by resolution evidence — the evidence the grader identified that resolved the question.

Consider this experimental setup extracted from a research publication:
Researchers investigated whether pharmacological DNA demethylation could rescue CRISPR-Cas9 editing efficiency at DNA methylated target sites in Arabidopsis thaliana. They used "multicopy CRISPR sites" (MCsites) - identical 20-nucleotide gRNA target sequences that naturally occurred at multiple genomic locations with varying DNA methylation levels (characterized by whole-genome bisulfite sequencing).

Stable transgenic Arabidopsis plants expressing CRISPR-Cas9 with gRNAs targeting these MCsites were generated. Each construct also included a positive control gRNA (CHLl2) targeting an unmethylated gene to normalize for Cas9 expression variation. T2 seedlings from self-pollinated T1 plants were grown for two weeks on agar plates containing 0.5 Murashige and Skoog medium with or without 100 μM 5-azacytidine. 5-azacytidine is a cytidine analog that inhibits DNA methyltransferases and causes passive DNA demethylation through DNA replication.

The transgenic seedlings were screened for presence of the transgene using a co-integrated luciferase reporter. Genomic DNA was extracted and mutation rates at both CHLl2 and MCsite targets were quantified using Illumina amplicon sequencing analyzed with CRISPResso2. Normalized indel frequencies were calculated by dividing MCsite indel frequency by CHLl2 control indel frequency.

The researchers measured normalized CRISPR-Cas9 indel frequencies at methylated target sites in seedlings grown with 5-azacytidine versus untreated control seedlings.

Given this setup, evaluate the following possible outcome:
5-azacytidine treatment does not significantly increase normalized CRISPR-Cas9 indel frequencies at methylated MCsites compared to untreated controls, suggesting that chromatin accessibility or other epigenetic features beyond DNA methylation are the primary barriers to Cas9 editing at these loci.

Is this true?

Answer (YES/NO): YES